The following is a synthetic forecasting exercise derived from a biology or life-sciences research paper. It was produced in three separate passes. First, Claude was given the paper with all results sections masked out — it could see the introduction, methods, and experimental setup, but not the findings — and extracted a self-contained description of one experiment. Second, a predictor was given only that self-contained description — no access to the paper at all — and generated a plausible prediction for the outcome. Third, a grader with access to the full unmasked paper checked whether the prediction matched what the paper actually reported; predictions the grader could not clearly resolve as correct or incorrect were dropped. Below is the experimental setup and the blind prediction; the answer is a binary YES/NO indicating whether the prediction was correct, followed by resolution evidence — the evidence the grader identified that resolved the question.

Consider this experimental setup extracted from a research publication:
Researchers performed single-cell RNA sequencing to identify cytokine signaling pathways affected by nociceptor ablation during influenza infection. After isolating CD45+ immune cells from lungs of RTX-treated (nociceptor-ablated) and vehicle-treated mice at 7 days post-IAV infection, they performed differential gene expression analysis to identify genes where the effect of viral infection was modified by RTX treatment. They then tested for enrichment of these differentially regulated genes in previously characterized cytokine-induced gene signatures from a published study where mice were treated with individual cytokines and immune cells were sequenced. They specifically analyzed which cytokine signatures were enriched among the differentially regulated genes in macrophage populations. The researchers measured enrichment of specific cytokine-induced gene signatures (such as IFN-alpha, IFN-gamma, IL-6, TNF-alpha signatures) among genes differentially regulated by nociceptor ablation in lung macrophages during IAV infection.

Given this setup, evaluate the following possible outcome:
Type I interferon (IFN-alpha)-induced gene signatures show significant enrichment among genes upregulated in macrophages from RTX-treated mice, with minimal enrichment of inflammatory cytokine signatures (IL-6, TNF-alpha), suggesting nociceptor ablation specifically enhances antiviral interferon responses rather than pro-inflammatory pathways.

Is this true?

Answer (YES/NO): NO